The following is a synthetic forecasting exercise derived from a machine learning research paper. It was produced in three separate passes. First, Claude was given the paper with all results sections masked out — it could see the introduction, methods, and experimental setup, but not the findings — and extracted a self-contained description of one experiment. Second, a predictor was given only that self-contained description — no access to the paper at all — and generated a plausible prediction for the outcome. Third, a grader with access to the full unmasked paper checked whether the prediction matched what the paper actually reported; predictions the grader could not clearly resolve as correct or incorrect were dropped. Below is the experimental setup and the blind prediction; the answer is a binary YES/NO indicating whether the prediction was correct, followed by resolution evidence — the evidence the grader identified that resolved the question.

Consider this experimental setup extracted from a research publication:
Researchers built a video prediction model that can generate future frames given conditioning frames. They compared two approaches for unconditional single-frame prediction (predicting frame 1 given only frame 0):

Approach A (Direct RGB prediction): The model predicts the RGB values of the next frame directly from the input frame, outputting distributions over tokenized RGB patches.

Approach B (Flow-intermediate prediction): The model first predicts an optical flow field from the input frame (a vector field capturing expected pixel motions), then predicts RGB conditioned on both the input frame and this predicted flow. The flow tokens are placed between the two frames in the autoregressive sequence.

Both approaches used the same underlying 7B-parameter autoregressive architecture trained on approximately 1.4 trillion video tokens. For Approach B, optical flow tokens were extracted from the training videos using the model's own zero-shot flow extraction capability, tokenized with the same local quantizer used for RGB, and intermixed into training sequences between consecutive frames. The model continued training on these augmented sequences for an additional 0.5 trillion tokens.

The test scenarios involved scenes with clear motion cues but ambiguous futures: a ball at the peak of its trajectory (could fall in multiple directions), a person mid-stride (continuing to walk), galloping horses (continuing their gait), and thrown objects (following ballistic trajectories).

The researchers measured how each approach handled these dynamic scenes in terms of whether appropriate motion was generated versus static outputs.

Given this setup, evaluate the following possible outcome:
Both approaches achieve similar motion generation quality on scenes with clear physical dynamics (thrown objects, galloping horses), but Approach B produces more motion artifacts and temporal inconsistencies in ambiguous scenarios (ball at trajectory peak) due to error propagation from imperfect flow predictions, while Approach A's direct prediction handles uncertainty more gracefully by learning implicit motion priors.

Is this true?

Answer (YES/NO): NO